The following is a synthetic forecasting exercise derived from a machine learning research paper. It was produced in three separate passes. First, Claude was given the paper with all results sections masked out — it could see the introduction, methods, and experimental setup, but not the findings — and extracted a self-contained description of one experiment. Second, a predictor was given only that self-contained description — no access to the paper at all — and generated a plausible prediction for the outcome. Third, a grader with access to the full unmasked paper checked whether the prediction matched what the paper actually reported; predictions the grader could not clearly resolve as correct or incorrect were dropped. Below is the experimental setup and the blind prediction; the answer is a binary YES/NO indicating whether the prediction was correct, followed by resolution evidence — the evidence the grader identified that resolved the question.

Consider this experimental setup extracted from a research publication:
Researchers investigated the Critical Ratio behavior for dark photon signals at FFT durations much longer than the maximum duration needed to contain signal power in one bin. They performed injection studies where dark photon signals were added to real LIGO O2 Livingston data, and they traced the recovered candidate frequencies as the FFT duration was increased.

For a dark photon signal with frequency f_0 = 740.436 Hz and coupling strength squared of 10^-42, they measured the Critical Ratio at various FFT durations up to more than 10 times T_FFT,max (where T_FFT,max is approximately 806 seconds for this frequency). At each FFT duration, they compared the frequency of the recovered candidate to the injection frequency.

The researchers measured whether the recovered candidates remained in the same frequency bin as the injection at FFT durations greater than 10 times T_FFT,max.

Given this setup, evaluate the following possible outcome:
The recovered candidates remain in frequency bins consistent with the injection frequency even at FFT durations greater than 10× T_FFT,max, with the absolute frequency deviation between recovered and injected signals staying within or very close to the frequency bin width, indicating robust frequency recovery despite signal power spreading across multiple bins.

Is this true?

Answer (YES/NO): NO